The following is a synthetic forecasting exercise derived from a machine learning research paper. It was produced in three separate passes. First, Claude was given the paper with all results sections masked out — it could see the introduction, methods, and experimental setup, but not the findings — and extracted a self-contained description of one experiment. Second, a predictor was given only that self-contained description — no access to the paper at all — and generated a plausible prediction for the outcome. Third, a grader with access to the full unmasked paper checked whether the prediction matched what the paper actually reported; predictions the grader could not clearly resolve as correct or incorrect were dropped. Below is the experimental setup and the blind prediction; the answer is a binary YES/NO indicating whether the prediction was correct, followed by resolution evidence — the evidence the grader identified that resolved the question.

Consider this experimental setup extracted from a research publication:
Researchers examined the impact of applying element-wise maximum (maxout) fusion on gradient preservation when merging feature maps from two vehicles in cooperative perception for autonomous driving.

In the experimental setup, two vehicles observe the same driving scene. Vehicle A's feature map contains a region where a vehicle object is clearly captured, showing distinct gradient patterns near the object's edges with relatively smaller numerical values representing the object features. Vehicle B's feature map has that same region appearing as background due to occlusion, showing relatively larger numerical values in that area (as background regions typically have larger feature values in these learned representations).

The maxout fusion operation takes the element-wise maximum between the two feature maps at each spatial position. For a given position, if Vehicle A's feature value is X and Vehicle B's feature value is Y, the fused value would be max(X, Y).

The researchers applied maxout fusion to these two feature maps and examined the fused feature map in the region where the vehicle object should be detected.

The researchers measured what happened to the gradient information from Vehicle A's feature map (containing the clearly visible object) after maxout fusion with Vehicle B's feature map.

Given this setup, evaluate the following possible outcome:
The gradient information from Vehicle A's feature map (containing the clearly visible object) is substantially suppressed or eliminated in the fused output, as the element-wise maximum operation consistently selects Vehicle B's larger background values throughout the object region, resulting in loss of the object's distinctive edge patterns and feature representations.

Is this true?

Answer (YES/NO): YES